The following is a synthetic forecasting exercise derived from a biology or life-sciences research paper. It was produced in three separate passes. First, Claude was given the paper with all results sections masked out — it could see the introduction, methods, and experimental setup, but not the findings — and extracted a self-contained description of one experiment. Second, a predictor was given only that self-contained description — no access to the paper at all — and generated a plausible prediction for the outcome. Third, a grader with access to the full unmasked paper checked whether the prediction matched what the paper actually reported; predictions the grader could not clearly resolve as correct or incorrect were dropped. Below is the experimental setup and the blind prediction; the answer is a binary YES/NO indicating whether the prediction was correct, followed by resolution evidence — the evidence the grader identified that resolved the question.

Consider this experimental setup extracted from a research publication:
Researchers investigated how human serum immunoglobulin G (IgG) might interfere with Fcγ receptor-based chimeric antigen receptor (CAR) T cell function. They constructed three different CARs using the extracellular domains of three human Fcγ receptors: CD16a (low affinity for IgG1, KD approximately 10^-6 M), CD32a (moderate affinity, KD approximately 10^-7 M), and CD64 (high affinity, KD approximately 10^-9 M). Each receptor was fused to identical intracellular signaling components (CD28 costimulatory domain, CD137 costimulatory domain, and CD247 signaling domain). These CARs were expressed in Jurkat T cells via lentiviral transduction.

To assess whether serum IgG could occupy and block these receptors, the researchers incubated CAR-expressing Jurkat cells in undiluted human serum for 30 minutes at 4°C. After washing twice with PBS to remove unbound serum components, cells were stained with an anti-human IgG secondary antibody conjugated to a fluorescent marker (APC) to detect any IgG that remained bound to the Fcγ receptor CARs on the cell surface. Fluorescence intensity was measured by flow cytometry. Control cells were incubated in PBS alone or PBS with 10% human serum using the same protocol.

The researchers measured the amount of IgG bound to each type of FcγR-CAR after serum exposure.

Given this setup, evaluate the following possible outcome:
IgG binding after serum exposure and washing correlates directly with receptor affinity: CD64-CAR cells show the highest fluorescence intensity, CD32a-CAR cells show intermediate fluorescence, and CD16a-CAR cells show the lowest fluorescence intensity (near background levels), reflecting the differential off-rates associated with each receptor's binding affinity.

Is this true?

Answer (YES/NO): NO